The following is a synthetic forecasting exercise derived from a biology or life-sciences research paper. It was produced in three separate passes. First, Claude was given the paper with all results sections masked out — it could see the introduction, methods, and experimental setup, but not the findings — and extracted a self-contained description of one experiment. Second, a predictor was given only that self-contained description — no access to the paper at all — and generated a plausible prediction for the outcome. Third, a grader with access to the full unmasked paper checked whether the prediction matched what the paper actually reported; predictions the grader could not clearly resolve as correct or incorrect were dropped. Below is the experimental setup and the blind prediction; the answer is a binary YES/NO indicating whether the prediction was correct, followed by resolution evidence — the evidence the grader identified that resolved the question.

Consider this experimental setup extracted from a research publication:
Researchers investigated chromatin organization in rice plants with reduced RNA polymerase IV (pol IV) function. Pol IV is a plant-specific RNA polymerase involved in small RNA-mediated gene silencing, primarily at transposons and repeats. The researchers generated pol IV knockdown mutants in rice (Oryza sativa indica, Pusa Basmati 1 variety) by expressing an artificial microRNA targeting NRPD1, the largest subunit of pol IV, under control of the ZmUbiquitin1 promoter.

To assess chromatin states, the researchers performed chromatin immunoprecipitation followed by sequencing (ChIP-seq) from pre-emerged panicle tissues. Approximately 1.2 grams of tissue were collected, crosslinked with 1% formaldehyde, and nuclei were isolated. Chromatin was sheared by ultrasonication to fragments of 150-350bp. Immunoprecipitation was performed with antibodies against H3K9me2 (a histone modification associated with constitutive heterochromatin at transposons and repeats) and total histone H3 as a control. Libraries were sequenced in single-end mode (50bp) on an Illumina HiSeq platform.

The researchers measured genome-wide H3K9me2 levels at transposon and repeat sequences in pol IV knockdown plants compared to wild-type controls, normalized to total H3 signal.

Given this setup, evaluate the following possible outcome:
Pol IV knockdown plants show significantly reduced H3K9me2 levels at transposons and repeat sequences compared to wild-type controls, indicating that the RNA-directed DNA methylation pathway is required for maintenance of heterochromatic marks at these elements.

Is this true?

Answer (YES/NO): YES